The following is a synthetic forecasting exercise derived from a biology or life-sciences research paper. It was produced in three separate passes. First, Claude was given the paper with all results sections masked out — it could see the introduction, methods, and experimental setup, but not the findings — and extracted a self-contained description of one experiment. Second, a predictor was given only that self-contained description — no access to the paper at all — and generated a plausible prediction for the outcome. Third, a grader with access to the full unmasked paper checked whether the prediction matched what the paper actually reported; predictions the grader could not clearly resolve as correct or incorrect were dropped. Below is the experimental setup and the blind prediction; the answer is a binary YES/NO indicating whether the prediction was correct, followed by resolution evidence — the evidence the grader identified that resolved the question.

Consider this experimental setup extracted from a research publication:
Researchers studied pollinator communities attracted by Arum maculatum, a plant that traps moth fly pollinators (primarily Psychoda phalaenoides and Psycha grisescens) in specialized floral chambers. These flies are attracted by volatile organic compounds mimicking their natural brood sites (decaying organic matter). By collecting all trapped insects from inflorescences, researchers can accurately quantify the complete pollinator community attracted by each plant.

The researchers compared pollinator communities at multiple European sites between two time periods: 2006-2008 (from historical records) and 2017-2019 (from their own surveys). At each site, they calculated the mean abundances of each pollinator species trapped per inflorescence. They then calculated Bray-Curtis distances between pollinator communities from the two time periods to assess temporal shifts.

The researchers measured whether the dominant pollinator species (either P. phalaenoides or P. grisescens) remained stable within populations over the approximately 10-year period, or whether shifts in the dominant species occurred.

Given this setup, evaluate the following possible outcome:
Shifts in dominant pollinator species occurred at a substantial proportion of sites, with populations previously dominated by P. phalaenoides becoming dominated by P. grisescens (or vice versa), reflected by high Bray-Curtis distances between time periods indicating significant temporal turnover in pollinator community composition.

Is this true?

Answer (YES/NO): YES